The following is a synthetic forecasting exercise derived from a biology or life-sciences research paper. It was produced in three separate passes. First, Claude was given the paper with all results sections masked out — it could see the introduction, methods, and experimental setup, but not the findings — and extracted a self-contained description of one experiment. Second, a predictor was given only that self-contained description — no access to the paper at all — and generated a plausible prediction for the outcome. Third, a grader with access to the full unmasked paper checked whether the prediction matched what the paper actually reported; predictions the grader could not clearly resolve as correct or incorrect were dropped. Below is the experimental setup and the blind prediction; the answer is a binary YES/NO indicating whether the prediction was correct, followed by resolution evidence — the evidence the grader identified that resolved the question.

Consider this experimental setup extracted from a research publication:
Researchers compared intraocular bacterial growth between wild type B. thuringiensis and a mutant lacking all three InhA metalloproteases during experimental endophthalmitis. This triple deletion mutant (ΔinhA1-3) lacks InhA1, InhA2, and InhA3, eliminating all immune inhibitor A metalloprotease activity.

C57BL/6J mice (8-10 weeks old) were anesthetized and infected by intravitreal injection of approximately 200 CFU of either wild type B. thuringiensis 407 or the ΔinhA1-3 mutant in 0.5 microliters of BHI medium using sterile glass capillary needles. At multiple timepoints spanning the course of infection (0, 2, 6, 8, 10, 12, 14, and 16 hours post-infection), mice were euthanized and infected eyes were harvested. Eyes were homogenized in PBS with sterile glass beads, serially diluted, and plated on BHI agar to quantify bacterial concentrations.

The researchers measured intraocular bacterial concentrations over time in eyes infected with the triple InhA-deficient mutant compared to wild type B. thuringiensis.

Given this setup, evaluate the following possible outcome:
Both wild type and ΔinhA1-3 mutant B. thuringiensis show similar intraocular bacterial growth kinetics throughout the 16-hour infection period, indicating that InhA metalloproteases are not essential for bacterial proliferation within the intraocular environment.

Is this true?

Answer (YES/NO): NO